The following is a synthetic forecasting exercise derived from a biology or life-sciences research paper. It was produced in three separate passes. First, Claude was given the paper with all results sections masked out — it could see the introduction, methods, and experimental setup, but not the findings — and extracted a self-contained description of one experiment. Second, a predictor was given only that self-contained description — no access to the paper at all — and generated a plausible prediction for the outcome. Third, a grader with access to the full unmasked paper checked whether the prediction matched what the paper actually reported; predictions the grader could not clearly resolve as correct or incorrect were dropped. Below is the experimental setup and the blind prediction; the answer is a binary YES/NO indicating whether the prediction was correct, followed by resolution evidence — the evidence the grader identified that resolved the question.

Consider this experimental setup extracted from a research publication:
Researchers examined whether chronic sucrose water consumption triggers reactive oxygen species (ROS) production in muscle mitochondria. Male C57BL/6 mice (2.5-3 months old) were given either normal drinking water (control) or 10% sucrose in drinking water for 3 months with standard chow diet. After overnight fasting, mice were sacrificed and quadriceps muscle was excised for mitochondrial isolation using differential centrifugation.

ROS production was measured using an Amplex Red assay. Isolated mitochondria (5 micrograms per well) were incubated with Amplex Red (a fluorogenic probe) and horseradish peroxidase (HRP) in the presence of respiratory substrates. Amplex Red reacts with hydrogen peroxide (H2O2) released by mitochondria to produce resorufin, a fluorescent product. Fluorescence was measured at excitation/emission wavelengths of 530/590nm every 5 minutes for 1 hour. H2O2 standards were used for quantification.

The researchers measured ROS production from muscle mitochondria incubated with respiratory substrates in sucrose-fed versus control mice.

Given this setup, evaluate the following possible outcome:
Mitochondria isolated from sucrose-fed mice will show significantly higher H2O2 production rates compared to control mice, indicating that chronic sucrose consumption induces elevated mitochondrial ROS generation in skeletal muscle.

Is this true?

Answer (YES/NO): NO